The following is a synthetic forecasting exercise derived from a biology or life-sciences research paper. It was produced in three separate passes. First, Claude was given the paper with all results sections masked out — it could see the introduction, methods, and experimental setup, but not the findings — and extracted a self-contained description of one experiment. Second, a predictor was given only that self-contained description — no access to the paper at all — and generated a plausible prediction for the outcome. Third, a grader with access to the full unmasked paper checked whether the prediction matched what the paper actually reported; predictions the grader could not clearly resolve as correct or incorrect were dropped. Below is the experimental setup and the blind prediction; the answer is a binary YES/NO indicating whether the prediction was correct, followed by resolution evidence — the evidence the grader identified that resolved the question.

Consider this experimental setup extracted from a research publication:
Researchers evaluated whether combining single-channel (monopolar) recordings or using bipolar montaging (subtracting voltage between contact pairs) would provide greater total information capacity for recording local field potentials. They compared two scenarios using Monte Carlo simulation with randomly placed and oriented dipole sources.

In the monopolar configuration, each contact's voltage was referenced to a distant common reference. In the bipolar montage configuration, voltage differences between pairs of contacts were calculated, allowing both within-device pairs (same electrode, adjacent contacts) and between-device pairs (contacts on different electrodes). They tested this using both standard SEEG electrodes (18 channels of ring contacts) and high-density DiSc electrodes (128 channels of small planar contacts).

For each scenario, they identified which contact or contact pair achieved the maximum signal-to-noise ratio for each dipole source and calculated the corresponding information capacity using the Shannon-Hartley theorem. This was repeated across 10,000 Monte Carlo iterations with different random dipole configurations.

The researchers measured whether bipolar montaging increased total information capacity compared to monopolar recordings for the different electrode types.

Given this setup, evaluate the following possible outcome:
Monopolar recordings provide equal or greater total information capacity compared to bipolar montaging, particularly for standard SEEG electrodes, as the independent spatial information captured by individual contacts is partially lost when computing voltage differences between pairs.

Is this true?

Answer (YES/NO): NO